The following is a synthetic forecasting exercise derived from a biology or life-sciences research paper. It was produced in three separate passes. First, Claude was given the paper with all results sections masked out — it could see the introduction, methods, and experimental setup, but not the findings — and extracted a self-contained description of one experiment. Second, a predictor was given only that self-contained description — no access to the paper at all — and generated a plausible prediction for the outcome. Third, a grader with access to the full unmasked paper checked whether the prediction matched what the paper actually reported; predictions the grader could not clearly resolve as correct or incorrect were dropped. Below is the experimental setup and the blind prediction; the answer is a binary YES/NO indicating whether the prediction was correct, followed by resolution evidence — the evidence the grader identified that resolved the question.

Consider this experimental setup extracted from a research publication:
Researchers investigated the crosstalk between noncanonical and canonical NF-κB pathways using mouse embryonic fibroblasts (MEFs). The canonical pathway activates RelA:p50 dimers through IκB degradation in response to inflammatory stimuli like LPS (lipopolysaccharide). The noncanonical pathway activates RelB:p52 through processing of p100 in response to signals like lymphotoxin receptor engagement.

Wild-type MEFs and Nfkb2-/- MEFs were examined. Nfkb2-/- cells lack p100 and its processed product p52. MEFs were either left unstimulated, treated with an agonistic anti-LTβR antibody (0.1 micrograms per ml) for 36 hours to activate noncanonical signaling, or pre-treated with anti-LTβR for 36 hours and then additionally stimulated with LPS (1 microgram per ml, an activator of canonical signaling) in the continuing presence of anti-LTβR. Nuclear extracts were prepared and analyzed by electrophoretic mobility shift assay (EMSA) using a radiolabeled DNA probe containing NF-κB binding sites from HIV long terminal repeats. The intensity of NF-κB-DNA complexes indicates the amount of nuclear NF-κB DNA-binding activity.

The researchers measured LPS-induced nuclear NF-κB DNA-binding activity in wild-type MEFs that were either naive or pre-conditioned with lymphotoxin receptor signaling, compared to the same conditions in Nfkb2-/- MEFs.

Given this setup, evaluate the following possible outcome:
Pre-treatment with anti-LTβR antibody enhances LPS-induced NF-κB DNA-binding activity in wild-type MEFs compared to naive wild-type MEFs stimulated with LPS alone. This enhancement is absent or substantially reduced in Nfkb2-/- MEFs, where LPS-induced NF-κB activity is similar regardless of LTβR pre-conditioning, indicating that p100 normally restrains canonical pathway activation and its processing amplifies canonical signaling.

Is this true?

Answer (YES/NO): YES